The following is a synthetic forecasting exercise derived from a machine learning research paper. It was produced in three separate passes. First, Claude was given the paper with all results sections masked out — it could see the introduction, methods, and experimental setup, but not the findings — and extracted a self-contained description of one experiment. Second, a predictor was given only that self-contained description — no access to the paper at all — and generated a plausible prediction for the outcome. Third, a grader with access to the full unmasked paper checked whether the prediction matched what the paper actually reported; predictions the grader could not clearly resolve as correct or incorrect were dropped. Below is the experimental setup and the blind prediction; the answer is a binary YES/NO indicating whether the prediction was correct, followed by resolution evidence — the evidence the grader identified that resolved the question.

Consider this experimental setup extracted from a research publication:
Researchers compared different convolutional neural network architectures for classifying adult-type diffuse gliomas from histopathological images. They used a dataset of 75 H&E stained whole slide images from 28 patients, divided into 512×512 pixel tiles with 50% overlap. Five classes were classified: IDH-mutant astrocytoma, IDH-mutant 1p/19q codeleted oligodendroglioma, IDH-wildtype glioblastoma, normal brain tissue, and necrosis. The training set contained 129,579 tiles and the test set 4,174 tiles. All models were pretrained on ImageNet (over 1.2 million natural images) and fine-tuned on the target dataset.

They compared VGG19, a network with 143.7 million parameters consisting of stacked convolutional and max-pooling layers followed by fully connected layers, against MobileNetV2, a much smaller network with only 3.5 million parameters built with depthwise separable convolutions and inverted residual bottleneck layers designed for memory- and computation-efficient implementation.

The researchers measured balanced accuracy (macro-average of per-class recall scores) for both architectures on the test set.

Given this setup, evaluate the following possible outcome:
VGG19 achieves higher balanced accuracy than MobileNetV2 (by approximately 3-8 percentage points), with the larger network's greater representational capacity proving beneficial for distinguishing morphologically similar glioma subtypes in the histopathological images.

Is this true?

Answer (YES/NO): NO